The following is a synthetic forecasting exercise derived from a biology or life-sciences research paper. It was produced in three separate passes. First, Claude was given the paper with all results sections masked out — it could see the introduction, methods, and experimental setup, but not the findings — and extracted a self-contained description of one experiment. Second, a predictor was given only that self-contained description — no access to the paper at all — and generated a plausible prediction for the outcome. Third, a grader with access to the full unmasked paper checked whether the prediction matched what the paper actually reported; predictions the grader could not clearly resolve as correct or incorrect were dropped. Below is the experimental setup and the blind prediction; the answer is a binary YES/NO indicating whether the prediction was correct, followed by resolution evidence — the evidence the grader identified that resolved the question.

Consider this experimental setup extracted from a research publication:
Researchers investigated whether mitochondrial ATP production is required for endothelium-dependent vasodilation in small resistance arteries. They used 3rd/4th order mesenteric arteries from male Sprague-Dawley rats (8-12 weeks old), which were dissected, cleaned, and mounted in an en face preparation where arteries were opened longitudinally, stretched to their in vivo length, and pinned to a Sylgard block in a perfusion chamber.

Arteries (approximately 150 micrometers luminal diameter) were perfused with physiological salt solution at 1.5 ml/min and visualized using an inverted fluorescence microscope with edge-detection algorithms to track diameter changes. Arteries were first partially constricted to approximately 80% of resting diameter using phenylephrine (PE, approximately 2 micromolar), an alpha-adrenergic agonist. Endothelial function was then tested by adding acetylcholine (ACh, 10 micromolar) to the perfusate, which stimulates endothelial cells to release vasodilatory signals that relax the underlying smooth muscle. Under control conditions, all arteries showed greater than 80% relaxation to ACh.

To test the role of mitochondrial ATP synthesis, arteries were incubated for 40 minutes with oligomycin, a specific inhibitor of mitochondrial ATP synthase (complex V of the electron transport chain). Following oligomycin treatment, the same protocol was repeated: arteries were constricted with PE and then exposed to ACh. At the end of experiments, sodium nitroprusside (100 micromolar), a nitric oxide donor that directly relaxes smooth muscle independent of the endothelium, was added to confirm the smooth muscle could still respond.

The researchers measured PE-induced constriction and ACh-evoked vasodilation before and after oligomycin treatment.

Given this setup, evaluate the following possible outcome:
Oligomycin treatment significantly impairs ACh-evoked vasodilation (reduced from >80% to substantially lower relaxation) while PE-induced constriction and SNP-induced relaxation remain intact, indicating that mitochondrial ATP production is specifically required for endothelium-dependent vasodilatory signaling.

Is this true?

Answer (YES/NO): NO